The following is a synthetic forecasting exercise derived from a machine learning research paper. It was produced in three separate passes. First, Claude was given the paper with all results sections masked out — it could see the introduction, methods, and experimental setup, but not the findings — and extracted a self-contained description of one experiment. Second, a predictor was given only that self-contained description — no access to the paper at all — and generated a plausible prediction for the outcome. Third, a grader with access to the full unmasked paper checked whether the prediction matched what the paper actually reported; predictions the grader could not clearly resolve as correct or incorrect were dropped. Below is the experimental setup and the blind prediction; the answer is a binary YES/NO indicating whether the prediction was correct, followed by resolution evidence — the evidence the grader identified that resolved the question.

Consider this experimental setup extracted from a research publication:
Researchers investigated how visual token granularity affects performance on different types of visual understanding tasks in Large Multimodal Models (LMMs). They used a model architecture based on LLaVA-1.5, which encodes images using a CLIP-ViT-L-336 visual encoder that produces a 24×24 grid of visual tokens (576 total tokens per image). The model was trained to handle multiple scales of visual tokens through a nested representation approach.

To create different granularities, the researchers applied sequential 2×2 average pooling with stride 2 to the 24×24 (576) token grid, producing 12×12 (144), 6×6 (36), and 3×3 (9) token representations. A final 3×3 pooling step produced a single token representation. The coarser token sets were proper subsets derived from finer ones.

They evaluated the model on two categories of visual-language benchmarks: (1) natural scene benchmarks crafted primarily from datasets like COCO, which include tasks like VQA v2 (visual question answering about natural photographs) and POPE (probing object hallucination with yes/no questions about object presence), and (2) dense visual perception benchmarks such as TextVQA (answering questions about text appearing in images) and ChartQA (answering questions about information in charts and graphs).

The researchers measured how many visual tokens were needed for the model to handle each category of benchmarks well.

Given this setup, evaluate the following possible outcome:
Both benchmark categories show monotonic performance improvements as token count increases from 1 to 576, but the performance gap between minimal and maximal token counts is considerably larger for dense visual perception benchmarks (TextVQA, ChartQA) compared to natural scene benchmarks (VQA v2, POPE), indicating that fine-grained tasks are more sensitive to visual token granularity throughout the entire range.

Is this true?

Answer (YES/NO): NO